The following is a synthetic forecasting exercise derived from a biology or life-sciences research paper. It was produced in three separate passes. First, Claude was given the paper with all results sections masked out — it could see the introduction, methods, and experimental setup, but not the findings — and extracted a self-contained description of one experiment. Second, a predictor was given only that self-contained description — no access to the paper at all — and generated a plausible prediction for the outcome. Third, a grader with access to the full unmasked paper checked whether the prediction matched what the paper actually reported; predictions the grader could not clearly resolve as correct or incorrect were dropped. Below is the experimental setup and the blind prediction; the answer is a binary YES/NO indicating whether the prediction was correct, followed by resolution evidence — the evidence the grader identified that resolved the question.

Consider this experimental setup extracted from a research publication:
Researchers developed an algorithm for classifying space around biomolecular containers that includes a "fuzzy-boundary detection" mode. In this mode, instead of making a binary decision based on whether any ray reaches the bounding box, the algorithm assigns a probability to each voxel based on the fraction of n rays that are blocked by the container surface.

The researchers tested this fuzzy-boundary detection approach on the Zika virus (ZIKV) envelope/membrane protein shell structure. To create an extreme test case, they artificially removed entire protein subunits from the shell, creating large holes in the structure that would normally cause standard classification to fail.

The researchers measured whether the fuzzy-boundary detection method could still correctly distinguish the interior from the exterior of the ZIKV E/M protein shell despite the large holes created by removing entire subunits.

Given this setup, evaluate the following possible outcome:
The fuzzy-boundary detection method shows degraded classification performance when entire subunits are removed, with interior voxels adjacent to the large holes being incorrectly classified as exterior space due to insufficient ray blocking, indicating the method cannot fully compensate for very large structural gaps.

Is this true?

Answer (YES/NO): NO